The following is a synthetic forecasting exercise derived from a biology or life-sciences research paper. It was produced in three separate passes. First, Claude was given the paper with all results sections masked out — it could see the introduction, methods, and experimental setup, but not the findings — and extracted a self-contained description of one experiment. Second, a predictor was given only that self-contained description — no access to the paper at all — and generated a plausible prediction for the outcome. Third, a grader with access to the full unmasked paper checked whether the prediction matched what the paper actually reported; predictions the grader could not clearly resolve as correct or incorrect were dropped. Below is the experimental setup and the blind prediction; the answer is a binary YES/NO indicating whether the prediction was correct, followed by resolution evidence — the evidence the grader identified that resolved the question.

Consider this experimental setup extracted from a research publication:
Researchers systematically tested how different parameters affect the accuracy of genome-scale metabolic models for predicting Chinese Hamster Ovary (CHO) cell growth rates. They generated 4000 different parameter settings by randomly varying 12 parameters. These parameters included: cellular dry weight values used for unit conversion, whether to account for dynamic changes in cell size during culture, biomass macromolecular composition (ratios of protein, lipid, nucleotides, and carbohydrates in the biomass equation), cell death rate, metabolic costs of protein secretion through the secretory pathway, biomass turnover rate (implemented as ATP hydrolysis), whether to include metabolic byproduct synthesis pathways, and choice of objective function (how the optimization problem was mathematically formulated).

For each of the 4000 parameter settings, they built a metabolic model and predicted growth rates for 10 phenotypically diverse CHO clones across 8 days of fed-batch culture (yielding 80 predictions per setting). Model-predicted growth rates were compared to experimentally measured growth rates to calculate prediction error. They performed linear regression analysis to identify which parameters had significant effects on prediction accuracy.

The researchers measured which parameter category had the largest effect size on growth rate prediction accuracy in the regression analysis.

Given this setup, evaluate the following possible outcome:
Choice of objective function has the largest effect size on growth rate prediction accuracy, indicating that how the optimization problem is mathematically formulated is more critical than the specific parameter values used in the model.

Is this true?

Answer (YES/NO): YES